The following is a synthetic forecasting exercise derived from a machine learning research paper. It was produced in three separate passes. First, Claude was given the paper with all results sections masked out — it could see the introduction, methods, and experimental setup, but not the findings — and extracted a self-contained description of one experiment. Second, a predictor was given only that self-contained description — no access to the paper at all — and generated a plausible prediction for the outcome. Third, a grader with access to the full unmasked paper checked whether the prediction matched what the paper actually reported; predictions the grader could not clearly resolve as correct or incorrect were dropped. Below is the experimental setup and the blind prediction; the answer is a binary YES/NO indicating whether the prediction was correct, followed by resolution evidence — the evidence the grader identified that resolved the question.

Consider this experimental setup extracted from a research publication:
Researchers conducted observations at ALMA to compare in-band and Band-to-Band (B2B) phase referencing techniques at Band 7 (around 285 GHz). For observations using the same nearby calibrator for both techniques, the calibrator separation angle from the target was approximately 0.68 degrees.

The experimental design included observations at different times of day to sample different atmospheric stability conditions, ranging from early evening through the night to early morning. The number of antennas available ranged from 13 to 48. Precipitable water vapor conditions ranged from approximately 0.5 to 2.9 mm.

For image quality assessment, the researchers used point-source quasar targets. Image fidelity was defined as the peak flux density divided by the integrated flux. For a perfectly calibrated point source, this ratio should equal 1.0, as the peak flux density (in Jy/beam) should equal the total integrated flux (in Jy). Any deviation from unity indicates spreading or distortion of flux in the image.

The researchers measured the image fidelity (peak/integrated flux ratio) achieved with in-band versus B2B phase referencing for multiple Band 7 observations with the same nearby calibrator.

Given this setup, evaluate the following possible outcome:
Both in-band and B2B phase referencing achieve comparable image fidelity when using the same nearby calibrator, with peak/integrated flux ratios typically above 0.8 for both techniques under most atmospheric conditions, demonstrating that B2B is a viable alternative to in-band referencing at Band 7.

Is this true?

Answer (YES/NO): YES